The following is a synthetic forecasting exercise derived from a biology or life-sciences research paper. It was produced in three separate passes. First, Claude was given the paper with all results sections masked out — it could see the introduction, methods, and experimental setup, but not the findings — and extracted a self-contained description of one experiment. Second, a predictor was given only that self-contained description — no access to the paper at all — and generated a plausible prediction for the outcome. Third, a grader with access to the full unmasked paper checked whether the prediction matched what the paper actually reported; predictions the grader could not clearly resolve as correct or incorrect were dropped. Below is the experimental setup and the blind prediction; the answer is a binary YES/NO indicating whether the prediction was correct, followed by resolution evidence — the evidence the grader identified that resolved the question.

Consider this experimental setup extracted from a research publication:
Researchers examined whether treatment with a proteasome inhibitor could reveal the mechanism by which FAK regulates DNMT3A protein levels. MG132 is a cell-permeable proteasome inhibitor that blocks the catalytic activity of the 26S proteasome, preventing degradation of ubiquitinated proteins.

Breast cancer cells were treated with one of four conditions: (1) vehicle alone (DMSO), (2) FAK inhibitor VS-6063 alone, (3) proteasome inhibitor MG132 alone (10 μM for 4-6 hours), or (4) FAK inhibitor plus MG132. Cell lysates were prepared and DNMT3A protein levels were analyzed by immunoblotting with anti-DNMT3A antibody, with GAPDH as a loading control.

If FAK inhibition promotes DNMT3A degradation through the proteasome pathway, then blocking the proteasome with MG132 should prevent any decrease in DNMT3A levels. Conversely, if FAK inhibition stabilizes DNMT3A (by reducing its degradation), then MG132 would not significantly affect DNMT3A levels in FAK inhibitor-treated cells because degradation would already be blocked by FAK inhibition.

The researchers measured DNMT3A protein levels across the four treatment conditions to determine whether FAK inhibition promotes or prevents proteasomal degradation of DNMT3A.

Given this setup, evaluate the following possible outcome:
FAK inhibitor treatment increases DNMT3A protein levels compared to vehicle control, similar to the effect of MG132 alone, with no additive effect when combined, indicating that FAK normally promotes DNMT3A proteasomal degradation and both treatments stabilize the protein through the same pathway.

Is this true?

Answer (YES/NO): NO